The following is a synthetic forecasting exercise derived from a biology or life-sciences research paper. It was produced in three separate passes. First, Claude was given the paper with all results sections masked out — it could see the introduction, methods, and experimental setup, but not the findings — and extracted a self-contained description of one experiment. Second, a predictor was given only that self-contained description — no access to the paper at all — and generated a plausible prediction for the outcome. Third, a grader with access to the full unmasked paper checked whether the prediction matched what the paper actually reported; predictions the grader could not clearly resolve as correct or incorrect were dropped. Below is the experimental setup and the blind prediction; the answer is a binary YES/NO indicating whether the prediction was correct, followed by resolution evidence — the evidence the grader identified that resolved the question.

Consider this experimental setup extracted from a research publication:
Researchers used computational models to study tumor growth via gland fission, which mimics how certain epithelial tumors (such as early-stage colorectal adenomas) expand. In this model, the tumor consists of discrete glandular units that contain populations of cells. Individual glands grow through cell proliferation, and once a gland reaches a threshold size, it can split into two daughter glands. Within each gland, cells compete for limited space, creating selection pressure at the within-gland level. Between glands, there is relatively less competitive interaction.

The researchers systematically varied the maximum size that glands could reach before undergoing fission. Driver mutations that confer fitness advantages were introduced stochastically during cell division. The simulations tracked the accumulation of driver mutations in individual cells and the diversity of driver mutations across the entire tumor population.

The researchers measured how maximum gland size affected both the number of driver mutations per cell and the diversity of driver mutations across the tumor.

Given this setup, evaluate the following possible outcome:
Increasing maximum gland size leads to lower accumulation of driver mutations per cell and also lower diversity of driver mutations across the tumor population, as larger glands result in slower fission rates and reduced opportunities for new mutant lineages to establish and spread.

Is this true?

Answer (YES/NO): NO